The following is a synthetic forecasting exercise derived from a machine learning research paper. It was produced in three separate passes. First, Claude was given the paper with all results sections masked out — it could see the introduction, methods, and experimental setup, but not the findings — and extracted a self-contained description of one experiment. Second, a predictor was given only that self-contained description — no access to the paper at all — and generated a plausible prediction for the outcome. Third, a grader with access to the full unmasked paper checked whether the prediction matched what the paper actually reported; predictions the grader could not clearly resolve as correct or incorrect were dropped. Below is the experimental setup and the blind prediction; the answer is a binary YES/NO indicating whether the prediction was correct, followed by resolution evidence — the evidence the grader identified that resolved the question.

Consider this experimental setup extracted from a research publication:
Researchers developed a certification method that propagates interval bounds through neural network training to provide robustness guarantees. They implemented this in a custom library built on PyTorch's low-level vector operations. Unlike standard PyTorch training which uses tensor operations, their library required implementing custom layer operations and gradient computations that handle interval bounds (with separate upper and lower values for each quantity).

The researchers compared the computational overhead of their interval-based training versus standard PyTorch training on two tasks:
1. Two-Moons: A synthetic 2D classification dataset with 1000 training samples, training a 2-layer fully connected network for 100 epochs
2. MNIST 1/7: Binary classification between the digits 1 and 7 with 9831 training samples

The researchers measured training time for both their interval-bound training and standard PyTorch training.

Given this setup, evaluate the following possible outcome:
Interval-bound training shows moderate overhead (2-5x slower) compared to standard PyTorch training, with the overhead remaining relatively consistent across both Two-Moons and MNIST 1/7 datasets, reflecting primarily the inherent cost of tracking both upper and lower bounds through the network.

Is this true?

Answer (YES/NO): NO